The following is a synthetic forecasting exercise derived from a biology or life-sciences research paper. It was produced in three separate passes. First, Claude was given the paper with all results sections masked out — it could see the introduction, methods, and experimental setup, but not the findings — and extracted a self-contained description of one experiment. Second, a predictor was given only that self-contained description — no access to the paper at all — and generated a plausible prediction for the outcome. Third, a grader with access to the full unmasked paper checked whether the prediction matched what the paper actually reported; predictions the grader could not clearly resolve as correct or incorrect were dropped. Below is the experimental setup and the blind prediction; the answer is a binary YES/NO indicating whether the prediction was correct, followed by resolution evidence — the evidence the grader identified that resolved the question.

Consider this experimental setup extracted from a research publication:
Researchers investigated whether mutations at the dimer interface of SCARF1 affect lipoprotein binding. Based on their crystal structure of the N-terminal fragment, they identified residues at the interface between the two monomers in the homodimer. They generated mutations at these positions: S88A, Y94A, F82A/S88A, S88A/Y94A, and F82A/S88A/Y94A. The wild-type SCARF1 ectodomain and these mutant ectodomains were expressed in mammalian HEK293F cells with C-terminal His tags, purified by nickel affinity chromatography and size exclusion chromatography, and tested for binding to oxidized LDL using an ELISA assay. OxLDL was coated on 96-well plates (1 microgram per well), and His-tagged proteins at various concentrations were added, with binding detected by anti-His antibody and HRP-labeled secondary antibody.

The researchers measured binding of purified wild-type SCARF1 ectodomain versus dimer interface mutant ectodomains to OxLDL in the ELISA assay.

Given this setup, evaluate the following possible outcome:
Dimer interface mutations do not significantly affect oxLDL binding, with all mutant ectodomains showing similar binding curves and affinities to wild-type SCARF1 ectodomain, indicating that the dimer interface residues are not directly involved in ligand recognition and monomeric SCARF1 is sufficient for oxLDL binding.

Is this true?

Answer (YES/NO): NO